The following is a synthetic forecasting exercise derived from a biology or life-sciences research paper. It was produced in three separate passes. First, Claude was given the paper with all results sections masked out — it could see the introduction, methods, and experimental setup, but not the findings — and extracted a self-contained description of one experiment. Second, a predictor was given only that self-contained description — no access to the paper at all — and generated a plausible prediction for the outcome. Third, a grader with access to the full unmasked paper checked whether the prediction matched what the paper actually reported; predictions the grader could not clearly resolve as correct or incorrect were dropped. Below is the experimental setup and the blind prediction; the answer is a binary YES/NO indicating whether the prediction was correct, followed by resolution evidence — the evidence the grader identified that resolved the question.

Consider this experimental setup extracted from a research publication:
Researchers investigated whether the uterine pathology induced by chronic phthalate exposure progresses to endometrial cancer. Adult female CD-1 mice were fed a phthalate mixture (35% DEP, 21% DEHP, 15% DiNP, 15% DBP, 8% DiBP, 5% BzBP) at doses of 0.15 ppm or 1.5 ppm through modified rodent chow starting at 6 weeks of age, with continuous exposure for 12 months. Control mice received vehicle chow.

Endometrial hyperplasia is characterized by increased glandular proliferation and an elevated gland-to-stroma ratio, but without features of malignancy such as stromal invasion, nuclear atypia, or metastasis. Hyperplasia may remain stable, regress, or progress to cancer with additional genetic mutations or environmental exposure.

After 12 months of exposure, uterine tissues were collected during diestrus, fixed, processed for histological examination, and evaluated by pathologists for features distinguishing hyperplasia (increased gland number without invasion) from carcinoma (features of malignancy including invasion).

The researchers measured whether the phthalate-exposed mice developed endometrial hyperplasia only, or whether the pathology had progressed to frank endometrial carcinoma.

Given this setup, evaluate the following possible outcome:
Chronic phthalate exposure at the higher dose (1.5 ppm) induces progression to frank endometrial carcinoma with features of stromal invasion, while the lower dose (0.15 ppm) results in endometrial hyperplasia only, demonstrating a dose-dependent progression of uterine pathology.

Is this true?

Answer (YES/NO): NO